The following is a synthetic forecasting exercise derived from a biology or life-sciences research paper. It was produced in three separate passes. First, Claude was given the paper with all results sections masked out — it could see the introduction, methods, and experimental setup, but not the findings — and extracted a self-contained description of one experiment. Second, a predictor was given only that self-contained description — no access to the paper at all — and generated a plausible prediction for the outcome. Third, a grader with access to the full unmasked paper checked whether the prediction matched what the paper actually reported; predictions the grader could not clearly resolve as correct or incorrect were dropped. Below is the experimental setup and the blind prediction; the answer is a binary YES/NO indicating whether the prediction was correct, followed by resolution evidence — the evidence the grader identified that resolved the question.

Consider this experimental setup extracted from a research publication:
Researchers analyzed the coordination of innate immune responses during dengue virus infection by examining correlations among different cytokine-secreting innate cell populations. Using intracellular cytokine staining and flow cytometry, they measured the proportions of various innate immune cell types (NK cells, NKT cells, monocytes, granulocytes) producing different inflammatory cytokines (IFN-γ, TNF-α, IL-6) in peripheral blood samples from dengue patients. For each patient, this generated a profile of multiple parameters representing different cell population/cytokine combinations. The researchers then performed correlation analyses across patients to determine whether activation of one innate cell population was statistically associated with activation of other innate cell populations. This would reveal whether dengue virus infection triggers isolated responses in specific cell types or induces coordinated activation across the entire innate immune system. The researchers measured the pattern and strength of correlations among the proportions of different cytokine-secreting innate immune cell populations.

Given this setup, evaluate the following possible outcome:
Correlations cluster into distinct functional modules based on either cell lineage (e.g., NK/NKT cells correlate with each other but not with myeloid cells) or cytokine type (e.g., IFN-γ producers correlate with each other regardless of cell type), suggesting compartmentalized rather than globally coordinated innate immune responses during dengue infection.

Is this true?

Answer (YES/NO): NO